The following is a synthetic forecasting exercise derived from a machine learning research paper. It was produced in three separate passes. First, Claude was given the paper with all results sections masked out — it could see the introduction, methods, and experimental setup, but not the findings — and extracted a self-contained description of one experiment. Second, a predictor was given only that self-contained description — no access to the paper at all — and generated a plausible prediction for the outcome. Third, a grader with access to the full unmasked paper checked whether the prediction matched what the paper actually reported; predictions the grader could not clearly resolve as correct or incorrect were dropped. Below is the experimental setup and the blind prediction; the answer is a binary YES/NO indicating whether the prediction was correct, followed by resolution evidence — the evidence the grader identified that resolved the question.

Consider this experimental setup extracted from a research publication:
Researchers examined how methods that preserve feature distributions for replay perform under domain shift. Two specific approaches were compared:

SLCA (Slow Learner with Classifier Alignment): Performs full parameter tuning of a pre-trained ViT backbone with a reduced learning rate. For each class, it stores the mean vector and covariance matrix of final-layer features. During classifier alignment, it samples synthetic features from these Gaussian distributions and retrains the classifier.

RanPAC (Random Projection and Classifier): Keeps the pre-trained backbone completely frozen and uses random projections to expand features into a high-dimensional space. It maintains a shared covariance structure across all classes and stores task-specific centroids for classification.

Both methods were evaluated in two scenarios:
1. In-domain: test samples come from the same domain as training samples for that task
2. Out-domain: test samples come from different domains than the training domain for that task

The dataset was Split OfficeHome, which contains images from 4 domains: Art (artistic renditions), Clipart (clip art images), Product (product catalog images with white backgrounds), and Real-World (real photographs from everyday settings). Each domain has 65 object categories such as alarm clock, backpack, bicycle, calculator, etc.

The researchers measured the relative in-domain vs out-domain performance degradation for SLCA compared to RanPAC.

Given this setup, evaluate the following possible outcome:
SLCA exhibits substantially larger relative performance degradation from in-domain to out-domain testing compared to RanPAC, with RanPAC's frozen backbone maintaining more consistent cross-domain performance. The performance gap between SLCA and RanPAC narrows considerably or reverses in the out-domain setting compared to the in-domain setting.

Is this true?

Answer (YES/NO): NO